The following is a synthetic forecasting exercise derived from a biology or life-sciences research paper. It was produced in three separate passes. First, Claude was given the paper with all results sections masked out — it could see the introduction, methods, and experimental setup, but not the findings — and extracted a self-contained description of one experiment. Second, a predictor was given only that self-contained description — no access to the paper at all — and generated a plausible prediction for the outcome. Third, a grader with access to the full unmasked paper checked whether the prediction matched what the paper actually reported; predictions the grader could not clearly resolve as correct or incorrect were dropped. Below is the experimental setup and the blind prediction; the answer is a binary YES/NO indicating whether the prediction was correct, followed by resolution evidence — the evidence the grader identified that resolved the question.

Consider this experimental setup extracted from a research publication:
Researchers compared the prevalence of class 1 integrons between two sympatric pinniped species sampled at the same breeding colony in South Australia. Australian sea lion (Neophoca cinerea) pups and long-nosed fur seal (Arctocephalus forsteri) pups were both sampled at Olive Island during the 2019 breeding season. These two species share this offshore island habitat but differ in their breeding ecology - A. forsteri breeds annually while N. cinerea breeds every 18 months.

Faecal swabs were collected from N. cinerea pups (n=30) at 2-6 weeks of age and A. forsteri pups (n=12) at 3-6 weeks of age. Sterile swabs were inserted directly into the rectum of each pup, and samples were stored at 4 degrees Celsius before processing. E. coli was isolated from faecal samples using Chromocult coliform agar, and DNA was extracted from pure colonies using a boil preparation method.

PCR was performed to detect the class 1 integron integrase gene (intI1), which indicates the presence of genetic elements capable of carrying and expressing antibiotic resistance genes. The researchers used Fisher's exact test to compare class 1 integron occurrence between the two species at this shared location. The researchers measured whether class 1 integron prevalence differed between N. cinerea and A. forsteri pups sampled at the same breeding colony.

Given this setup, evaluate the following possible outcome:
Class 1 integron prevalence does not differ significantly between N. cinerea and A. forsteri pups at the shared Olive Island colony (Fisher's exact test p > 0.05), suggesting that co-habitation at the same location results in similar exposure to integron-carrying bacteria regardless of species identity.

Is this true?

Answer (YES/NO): NO